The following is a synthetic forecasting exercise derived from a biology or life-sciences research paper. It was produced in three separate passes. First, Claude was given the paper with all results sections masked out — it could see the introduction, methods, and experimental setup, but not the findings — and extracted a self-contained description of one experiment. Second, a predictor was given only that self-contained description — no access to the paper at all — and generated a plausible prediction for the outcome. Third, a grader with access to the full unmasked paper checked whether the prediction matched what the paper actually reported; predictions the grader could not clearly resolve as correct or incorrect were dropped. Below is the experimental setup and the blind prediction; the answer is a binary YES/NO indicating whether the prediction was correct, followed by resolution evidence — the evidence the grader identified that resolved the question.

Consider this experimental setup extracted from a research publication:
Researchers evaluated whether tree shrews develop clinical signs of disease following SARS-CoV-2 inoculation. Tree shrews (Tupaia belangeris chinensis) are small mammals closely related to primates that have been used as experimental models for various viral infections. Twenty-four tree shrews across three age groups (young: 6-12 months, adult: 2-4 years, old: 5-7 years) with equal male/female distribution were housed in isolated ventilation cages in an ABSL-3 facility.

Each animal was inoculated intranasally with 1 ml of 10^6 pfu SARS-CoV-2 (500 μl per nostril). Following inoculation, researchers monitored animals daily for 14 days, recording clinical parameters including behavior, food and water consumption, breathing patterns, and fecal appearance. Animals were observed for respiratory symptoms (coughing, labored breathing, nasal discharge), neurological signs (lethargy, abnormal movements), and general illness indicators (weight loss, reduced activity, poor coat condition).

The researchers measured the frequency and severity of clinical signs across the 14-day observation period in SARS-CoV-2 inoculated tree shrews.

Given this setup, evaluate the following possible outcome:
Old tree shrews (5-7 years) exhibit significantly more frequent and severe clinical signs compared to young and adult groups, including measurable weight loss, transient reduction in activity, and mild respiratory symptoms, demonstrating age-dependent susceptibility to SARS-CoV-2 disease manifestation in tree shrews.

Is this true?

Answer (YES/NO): NO